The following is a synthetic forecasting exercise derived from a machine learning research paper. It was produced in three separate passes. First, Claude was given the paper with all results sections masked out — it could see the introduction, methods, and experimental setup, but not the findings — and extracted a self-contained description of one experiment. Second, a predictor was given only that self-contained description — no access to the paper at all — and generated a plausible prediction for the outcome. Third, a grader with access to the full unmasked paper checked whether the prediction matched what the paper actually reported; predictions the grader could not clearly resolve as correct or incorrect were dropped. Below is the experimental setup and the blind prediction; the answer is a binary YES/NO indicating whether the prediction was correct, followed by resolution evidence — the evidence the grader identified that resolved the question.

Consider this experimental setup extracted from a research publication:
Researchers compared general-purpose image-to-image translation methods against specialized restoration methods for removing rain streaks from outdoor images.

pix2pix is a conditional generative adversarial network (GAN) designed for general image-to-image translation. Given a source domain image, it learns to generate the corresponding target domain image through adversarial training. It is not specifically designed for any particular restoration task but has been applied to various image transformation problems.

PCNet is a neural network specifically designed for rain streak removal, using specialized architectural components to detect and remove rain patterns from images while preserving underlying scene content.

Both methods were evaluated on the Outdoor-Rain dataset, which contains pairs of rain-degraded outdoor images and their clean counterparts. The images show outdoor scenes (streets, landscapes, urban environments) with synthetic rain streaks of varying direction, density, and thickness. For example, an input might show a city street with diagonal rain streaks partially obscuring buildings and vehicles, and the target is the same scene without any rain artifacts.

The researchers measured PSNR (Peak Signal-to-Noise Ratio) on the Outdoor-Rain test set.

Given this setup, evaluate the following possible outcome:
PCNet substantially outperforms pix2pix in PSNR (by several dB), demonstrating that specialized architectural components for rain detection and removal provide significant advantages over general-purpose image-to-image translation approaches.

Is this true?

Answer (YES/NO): YES